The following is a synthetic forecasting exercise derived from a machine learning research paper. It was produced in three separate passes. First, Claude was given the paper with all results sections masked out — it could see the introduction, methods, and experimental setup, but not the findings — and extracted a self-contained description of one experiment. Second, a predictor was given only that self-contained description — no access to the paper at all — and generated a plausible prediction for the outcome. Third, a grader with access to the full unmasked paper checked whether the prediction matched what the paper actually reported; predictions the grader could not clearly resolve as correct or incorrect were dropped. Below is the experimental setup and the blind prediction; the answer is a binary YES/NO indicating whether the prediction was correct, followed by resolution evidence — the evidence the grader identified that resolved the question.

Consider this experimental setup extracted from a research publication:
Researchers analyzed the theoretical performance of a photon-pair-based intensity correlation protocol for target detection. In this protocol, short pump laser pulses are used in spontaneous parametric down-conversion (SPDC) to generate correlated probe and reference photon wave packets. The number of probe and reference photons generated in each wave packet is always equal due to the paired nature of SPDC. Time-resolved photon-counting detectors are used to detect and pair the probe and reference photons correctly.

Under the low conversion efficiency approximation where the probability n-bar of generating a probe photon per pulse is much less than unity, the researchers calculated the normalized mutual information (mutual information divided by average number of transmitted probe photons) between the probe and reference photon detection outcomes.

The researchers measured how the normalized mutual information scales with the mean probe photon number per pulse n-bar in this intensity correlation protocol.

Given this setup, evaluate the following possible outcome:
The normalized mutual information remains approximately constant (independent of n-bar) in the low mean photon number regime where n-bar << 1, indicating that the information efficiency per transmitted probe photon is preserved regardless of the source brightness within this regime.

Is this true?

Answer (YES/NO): NO